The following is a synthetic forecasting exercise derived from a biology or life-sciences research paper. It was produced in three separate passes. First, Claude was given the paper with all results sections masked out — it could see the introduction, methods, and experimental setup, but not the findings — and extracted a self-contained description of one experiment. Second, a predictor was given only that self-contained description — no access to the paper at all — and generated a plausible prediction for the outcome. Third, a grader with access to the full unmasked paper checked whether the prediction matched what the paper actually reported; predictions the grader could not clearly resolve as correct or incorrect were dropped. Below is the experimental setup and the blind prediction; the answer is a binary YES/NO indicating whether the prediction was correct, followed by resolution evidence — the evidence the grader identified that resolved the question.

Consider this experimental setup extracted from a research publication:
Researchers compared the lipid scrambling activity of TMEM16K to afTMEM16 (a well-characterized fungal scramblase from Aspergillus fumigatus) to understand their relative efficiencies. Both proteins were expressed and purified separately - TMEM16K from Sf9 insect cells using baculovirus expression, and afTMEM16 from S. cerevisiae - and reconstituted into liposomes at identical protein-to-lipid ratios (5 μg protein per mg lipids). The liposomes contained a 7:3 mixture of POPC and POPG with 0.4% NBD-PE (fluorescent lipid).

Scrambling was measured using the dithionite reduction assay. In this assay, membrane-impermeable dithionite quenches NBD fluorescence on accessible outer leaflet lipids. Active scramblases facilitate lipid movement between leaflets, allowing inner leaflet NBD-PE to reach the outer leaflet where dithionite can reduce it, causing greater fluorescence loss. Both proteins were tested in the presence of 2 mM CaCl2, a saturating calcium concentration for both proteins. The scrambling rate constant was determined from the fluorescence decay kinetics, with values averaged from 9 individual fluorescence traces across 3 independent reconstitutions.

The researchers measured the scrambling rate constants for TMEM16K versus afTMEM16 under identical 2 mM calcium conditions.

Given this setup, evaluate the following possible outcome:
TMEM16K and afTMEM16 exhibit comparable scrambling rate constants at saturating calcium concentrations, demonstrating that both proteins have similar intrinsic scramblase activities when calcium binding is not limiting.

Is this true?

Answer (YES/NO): NO